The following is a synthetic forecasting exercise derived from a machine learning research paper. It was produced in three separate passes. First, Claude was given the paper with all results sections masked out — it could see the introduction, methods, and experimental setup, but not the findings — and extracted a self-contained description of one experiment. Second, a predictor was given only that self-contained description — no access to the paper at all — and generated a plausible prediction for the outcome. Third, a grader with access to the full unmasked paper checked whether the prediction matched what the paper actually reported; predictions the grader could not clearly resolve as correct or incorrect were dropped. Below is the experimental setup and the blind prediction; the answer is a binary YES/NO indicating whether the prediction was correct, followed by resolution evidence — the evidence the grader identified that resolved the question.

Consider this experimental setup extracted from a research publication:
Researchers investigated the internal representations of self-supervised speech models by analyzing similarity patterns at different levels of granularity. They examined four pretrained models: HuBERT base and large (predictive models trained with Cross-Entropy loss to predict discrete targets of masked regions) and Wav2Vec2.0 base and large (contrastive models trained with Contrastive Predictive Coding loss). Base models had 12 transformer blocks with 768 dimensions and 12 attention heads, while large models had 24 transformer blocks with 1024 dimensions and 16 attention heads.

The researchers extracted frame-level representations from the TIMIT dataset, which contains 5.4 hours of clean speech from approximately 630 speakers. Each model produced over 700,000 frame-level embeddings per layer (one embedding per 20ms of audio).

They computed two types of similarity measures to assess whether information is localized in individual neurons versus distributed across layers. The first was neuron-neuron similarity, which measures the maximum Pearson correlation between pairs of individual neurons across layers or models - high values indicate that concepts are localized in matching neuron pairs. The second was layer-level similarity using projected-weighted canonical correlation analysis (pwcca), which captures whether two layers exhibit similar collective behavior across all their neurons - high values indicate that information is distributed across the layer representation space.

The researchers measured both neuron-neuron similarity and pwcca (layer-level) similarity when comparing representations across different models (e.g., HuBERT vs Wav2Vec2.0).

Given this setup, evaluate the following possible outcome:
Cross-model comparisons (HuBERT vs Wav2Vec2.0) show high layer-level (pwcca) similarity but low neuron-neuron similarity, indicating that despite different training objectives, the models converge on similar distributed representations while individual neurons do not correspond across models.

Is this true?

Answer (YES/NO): YES